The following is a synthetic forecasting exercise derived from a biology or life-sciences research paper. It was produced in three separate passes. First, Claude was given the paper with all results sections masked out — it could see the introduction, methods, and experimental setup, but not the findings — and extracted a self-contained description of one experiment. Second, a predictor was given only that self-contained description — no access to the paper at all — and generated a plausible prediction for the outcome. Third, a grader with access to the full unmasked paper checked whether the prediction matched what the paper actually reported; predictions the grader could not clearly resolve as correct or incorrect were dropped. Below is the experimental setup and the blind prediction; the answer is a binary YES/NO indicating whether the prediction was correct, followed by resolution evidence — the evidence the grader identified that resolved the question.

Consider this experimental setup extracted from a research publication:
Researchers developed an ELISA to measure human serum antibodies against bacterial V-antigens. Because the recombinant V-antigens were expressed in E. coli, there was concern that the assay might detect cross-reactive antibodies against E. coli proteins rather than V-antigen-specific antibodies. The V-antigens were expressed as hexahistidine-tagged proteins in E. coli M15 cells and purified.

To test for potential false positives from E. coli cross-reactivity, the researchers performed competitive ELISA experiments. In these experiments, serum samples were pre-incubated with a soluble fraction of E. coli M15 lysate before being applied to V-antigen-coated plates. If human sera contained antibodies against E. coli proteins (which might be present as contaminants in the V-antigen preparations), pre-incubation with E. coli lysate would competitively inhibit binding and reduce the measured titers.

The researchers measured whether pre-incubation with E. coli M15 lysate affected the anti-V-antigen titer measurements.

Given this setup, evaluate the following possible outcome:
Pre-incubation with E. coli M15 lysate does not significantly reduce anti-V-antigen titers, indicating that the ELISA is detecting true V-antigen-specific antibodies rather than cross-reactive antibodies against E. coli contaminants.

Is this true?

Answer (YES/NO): YES